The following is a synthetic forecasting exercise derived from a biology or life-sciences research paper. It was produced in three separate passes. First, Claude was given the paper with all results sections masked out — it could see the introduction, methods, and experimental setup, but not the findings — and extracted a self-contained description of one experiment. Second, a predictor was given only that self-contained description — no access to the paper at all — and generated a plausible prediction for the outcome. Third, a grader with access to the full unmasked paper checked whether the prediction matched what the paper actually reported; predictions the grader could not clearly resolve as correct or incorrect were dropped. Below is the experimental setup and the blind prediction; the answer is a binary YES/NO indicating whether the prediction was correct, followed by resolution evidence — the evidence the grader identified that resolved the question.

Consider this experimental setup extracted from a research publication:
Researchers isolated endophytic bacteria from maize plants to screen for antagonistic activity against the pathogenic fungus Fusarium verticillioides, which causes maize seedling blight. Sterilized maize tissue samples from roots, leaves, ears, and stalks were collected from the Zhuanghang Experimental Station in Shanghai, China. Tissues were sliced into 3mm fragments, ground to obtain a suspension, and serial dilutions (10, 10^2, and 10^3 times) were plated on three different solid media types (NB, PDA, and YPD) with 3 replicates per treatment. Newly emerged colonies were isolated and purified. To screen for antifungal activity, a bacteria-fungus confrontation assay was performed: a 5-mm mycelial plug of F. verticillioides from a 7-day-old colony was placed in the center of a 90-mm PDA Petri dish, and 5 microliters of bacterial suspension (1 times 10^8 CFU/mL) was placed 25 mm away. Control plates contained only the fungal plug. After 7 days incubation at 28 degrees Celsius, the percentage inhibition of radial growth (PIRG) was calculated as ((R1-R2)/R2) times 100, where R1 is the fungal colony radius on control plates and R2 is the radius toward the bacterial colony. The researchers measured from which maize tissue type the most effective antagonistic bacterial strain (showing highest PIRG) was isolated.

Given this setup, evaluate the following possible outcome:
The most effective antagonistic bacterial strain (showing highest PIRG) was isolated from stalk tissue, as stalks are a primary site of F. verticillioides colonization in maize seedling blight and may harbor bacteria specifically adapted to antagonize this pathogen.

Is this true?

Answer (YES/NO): NO